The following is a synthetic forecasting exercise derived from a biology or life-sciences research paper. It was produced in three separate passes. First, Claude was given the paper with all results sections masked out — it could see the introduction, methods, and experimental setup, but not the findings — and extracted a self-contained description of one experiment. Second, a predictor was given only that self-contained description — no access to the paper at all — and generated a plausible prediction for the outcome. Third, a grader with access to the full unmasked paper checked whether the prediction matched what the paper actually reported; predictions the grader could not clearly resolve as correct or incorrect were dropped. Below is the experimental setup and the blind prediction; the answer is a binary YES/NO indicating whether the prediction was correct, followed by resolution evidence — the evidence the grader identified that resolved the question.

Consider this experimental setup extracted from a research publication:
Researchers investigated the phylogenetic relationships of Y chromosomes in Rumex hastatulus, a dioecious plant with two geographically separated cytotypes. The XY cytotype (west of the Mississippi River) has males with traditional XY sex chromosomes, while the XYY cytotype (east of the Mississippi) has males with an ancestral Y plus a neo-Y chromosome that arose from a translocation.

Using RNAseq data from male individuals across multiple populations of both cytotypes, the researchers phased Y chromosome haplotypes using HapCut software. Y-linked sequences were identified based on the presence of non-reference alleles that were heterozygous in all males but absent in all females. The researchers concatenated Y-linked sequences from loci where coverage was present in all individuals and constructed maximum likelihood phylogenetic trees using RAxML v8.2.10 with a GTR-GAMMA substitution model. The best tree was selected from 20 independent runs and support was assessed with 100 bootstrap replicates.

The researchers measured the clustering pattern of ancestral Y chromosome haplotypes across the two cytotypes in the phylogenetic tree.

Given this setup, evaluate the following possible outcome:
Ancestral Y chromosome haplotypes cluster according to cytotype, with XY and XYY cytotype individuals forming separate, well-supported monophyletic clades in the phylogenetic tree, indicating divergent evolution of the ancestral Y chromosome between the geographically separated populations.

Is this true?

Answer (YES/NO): NO